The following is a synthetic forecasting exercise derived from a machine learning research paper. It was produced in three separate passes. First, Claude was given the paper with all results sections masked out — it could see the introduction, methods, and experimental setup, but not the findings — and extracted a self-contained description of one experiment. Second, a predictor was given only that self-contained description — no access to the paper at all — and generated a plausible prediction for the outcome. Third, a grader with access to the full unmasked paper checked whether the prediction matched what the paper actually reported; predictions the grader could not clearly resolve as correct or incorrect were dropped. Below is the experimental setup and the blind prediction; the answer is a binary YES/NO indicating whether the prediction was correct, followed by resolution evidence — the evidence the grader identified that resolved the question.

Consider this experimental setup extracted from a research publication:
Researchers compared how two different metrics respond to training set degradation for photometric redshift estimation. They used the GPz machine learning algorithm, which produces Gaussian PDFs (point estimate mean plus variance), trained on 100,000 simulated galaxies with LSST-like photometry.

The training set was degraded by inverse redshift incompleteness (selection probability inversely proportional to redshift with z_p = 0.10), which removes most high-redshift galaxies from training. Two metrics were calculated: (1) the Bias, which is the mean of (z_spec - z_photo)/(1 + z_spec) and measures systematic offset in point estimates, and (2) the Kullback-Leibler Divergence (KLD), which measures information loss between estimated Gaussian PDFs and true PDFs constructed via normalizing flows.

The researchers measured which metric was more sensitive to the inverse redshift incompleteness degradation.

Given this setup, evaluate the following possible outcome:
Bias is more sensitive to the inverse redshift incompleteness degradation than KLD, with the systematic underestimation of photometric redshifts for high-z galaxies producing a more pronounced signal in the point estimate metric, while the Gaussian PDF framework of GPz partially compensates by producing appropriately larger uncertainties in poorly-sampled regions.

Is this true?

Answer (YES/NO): YES